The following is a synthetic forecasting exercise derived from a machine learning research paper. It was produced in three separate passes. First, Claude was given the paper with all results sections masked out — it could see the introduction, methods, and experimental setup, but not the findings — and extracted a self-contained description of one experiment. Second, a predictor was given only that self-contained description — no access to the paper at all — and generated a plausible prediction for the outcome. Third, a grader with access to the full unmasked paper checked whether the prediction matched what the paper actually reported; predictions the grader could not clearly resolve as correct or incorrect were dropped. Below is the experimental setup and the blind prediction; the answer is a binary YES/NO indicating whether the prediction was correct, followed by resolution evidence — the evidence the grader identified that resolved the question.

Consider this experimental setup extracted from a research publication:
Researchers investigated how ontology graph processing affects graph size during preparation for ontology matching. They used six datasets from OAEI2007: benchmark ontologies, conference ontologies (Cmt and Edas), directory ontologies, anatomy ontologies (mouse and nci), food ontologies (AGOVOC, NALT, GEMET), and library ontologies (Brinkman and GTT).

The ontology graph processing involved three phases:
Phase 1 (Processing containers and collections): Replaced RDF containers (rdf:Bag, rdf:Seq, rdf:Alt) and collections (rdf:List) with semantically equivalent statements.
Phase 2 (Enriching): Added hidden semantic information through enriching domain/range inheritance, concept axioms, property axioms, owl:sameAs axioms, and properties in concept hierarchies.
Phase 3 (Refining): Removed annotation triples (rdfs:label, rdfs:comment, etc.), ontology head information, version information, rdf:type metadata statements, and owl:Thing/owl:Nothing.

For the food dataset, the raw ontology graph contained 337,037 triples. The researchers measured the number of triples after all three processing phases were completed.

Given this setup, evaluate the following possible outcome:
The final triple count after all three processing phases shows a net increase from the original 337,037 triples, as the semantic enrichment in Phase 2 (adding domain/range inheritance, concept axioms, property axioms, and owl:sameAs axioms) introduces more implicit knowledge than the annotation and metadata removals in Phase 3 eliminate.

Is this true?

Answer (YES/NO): NO